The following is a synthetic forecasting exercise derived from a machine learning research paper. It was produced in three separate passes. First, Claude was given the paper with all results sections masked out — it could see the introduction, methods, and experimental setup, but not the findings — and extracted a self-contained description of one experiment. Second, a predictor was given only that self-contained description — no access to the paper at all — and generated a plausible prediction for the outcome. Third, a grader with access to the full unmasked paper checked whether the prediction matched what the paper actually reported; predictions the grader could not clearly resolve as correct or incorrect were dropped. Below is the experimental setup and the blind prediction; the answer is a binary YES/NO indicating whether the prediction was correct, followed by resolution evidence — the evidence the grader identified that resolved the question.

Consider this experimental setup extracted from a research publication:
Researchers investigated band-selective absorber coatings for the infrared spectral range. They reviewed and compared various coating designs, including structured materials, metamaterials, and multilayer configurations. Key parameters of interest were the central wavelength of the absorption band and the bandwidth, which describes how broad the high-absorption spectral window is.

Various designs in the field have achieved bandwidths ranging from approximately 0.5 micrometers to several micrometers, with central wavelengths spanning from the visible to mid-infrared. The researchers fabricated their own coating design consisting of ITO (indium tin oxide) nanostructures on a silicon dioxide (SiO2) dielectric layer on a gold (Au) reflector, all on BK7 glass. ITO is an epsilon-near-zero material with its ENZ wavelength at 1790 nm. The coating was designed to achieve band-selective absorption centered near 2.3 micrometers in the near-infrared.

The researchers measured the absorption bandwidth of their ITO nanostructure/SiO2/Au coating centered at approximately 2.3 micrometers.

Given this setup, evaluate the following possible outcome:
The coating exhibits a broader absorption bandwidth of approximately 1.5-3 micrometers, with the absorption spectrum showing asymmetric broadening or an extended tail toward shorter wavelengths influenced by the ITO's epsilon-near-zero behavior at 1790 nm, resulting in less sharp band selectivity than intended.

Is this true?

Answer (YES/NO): NO